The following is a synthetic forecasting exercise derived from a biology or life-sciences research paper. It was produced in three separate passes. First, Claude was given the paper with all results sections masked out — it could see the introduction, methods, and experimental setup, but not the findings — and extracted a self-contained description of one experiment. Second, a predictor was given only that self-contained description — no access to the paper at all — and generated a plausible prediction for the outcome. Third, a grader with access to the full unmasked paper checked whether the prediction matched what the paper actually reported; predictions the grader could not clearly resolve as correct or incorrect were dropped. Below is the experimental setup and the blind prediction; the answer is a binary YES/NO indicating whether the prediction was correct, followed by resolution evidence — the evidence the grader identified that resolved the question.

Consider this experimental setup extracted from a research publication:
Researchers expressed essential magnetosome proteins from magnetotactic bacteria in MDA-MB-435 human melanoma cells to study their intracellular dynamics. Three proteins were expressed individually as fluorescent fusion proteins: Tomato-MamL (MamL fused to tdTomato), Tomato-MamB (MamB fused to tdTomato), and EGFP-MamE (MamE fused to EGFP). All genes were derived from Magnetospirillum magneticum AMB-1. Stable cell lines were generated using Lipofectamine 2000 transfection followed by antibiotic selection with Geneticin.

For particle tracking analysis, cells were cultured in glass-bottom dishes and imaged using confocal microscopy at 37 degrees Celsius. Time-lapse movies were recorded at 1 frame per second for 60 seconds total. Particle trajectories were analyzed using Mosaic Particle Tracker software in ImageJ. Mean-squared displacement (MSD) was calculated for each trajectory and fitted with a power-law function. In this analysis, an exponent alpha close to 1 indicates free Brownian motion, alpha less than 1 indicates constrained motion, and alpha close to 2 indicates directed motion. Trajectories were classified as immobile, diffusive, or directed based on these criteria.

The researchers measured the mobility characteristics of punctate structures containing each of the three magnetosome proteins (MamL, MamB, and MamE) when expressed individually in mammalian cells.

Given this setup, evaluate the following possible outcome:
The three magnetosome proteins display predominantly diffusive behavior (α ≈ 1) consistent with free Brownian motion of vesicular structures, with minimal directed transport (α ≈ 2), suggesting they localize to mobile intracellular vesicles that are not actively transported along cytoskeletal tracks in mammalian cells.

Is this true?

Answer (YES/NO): NO